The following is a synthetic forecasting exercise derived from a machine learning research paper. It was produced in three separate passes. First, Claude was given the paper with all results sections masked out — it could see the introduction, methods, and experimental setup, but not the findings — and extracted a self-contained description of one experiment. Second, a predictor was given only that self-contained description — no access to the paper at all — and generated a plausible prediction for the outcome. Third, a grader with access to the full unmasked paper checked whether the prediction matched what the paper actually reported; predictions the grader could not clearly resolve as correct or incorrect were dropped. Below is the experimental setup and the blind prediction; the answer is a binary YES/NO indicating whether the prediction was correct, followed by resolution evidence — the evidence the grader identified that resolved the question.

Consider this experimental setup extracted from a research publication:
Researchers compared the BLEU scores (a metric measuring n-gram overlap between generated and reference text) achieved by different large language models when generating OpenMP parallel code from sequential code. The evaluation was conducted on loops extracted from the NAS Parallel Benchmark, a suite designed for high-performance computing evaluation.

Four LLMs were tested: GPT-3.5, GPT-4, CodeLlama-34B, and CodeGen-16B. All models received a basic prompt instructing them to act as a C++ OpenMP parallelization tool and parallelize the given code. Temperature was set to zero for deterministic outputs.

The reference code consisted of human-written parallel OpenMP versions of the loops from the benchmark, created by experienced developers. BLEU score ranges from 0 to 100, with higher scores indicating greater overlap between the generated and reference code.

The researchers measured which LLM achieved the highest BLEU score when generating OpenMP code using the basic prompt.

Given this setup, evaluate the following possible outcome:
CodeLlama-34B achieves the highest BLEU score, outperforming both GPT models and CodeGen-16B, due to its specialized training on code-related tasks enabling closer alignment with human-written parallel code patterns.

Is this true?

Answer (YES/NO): NO